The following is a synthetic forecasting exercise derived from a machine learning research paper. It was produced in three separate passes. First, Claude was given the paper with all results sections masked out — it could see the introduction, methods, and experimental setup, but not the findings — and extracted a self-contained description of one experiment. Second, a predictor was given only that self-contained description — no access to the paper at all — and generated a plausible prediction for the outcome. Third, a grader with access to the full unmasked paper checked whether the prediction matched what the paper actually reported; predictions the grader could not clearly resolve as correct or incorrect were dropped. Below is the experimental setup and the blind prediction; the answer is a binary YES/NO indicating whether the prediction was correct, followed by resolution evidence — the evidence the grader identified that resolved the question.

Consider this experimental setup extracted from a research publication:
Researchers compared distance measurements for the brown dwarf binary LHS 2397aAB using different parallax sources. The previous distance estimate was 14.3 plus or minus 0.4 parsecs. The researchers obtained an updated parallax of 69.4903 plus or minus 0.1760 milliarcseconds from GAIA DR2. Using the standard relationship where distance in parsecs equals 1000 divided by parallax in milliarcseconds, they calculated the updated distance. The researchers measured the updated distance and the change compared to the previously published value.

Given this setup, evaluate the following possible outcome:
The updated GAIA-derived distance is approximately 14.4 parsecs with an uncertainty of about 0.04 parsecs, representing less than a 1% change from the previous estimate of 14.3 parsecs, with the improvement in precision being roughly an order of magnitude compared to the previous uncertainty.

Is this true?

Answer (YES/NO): YES